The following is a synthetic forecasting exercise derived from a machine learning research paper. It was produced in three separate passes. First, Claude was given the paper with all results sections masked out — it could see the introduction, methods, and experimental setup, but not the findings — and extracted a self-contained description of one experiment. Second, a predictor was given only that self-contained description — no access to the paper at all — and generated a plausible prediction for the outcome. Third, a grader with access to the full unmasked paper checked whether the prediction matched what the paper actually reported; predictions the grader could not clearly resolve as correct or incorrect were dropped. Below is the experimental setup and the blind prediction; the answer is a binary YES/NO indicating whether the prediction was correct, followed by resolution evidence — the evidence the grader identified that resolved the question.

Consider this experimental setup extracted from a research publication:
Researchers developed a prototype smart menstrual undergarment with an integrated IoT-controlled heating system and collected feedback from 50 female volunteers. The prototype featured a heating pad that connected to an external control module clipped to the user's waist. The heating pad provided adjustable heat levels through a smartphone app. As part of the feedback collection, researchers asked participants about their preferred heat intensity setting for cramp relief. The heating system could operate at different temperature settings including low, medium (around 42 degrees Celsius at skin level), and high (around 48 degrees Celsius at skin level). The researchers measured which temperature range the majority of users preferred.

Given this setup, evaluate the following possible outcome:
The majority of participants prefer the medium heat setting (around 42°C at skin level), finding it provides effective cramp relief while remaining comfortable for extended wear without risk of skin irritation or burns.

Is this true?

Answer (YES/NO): YES